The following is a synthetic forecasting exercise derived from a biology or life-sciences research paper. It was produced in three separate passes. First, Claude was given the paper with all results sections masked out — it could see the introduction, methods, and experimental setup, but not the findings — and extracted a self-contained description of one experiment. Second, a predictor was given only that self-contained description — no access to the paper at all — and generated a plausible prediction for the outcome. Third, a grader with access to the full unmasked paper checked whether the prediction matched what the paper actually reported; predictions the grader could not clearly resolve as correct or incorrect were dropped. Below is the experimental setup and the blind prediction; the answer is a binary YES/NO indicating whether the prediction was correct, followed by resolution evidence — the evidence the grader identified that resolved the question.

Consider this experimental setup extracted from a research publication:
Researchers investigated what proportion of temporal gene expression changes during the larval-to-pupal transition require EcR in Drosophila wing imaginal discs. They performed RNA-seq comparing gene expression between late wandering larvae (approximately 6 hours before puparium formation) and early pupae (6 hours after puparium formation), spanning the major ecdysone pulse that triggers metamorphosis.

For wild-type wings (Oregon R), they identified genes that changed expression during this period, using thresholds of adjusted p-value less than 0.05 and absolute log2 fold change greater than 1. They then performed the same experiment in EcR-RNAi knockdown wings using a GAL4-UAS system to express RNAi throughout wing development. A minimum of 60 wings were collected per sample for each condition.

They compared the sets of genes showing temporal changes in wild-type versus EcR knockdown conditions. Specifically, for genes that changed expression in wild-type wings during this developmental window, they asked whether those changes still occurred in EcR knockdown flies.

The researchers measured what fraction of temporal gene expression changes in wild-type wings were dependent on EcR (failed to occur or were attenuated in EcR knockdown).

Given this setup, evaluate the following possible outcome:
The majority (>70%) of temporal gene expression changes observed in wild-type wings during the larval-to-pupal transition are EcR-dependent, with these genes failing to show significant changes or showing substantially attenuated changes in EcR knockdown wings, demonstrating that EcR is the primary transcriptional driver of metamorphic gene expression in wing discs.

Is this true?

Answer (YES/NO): NO